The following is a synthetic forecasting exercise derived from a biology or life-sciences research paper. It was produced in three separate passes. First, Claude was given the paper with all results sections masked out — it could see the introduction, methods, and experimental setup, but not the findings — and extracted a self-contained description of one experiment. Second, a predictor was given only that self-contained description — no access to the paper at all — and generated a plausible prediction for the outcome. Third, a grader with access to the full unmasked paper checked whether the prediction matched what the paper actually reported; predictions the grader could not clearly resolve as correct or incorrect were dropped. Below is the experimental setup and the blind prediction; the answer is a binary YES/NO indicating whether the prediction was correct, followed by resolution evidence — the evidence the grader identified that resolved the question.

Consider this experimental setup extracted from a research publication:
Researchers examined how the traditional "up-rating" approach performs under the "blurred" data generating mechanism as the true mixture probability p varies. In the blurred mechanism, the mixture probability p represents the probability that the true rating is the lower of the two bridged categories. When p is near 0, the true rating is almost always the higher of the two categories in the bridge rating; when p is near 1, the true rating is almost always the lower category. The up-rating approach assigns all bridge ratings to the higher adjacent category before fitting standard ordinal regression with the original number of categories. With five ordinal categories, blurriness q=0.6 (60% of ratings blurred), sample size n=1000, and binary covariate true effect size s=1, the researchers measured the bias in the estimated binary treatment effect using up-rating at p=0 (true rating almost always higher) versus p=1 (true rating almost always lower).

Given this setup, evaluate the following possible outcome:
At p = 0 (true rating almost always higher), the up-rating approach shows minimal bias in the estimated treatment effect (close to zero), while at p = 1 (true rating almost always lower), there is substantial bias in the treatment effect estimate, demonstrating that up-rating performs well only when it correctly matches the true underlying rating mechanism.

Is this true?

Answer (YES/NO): YES